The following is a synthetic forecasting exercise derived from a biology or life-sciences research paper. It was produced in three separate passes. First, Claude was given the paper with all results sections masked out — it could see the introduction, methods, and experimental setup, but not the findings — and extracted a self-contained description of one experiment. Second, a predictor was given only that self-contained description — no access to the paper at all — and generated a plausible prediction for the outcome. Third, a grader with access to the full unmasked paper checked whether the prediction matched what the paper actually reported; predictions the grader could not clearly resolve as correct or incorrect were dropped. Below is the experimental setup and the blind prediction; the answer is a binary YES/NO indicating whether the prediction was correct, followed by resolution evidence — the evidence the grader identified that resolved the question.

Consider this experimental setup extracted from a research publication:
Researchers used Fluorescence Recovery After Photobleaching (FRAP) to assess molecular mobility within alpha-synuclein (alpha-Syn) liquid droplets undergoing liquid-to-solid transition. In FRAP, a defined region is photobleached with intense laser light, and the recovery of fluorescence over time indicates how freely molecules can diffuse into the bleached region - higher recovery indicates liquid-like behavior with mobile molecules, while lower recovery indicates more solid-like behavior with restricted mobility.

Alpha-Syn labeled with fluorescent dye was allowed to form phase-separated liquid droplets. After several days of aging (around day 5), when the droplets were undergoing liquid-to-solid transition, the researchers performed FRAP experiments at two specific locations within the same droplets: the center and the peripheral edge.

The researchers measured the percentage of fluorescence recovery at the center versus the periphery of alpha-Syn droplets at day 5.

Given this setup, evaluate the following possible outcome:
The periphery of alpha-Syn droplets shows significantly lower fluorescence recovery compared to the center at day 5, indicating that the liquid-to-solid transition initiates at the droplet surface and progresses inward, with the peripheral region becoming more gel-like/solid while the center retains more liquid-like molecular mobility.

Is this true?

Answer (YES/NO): NO